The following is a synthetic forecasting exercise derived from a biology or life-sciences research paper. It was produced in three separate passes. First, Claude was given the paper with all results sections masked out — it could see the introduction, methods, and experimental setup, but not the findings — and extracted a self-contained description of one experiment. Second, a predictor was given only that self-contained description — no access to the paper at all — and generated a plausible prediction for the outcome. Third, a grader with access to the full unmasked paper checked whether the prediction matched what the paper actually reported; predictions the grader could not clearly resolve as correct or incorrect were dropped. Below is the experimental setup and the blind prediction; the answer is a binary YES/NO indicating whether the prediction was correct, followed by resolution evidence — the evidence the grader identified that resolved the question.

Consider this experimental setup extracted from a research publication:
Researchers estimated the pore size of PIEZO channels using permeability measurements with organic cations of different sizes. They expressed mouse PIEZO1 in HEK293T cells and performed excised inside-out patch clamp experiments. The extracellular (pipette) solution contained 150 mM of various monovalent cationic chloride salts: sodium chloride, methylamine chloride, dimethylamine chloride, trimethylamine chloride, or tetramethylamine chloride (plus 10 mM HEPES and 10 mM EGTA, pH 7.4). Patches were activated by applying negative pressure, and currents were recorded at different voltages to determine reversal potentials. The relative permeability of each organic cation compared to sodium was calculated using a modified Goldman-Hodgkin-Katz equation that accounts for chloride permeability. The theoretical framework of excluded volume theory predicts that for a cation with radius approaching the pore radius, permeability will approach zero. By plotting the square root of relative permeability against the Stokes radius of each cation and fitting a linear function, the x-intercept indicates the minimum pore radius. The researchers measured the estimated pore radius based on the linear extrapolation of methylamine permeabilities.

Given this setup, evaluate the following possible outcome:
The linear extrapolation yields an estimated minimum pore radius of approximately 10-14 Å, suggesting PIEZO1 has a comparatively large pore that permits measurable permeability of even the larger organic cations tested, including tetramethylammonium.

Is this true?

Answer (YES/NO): NO